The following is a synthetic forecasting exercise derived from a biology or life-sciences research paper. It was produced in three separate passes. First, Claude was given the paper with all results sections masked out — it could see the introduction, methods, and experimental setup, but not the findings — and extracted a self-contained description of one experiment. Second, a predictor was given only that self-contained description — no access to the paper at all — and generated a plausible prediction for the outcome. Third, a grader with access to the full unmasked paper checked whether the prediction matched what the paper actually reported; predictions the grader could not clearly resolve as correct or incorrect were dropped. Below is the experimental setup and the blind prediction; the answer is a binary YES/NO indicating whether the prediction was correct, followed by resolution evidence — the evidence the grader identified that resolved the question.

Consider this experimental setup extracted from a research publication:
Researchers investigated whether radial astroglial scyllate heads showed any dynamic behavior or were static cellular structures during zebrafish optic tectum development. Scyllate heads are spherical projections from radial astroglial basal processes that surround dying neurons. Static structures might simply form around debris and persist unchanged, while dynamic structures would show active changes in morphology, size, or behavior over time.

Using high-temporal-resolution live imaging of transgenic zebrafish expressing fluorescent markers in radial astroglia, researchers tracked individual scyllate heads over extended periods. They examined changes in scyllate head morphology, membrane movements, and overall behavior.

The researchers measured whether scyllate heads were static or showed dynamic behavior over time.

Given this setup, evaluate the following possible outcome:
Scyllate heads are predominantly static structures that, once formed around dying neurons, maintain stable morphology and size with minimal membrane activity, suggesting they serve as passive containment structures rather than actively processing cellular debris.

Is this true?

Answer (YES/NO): NO